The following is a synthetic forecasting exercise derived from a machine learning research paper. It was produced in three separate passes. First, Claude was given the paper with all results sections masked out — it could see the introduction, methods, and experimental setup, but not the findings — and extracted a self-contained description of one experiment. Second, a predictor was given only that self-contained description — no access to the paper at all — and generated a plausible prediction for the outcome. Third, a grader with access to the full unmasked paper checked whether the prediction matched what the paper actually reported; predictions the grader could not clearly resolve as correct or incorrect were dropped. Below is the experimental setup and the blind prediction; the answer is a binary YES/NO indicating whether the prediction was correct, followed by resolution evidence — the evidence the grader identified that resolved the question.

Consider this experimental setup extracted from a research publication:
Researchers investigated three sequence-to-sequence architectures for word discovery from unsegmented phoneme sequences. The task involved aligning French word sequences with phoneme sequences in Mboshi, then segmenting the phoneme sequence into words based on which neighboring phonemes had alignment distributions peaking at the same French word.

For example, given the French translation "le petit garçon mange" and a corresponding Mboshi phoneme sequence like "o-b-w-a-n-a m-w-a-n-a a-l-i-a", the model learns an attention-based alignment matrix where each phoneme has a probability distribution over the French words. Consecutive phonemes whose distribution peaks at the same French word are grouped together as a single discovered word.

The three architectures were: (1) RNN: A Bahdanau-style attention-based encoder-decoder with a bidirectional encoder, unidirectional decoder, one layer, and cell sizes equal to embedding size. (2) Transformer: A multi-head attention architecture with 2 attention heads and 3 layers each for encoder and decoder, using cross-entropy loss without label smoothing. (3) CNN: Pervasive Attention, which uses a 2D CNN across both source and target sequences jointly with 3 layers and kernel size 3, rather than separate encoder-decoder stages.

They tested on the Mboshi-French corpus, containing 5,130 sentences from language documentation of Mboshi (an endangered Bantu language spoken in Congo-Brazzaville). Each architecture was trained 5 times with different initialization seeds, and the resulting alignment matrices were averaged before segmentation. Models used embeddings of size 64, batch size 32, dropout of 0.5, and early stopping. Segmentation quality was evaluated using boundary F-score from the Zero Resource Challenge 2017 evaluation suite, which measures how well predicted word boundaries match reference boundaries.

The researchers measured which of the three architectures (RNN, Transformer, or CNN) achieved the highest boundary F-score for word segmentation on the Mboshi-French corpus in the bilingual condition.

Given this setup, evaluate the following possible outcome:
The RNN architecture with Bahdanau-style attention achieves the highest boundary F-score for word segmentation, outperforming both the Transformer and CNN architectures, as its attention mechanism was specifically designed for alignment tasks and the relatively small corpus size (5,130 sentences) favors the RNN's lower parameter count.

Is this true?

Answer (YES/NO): YES